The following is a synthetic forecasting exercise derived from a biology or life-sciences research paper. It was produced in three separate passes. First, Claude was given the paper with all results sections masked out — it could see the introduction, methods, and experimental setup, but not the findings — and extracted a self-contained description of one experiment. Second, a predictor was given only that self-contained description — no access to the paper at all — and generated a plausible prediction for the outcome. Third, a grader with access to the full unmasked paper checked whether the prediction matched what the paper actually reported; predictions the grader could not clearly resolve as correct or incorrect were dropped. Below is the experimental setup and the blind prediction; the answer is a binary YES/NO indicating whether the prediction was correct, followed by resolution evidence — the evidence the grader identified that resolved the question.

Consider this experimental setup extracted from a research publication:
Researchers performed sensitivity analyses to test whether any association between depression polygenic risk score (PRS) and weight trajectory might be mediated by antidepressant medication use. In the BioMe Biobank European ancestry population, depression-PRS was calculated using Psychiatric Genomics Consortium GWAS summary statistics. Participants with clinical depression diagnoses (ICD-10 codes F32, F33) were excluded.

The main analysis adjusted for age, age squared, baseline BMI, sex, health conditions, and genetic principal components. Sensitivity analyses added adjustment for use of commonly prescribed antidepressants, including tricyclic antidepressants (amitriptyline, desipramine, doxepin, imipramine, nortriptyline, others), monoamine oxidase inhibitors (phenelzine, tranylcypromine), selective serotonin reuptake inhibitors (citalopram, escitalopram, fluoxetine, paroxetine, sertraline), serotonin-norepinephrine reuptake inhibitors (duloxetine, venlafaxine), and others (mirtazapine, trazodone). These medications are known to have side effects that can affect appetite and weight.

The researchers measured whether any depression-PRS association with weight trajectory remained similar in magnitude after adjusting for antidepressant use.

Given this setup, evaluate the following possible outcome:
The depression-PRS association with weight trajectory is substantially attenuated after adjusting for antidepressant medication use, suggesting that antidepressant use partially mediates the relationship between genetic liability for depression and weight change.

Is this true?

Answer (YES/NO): NO